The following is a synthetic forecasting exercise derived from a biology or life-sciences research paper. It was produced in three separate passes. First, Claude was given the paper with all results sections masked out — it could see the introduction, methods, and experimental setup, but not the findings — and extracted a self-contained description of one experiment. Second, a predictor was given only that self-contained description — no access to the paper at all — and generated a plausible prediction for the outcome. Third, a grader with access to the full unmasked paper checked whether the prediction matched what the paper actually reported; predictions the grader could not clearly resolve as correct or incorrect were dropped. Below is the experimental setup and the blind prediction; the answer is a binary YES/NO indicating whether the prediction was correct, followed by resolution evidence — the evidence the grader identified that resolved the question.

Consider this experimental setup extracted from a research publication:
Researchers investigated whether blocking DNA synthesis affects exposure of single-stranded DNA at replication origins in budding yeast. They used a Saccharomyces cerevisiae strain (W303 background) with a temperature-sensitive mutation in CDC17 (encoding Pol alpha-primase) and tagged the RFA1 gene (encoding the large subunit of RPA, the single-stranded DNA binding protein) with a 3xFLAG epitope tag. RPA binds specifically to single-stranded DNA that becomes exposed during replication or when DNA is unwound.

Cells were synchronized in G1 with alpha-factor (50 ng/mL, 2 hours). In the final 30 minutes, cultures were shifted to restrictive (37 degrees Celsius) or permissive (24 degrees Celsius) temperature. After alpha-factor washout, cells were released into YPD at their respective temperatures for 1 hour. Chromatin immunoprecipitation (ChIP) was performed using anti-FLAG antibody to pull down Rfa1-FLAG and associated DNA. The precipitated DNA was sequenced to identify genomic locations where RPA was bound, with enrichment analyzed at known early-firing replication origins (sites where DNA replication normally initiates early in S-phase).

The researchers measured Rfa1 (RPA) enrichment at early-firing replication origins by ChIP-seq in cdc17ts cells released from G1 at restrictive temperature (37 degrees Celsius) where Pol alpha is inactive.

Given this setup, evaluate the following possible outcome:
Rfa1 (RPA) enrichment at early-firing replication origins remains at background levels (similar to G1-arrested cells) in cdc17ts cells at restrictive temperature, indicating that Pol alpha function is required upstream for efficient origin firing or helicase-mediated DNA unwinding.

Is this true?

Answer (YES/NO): NO